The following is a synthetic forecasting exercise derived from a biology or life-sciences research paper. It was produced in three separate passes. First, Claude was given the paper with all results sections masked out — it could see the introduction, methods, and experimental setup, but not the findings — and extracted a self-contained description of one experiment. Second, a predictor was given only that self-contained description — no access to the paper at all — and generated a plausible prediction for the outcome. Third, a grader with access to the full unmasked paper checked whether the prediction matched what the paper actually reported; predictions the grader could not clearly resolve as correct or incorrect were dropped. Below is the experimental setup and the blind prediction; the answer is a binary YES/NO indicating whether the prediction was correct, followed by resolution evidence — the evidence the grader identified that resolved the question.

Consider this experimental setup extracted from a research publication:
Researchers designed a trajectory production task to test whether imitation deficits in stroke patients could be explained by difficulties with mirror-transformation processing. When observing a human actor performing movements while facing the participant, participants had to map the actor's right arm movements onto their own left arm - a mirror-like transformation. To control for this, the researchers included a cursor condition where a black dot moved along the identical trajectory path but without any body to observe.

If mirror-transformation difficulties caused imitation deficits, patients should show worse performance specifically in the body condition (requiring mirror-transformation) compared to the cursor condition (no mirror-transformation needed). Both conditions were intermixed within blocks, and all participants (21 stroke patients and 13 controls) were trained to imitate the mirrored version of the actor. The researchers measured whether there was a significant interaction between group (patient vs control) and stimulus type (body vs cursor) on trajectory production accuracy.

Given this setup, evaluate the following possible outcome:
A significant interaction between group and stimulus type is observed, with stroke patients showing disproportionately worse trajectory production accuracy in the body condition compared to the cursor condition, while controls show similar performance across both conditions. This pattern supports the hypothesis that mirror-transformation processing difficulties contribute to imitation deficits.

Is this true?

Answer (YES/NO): NO